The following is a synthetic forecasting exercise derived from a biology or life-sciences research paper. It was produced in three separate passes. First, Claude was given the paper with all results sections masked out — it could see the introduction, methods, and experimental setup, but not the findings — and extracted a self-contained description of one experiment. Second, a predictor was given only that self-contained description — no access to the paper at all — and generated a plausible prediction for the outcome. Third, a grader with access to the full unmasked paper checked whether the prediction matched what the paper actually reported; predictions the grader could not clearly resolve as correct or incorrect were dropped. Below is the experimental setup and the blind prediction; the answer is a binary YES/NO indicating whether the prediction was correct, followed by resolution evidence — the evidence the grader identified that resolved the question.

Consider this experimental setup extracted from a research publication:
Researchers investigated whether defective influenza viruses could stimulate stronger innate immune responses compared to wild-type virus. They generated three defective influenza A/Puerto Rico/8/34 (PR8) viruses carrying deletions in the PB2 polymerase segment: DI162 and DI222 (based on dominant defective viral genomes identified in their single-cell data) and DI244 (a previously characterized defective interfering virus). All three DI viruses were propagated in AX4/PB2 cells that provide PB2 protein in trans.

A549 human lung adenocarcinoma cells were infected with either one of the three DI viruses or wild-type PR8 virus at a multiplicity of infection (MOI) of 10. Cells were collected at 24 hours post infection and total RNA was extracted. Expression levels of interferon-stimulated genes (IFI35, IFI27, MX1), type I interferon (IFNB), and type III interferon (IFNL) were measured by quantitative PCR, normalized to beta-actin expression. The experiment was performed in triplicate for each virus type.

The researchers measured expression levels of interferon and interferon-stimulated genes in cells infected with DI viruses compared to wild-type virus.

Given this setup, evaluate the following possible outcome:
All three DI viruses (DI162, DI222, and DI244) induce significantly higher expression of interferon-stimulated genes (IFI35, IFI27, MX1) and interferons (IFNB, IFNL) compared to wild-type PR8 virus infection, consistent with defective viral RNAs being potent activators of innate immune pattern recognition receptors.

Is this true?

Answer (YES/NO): NO